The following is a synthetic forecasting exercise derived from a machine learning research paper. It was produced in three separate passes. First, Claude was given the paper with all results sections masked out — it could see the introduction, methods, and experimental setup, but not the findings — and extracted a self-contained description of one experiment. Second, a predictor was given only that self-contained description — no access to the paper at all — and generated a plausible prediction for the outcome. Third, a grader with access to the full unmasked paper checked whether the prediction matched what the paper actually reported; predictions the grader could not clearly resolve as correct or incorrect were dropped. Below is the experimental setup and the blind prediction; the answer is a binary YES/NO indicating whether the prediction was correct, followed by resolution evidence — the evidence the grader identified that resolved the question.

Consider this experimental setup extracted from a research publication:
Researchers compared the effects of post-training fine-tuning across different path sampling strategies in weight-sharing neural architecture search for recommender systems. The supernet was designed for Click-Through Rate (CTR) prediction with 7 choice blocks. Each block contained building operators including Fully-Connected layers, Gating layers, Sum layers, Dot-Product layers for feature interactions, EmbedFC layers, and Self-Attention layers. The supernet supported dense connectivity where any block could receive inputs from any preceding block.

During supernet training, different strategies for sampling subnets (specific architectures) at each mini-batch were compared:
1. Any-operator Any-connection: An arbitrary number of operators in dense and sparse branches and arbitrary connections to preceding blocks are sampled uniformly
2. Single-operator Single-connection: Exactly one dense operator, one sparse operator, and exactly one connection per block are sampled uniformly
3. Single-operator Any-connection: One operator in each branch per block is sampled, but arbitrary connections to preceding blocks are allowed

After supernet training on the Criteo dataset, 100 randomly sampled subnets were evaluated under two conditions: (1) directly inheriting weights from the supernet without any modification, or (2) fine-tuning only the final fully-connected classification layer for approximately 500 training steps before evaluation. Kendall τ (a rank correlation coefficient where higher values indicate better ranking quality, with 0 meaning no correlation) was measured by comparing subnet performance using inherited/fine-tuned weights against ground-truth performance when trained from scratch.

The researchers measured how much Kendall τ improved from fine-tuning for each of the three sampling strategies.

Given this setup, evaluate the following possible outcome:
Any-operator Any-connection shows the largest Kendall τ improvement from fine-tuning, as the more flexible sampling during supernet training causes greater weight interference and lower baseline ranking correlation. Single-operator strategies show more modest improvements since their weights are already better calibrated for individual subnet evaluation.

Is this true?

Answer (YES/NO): NO